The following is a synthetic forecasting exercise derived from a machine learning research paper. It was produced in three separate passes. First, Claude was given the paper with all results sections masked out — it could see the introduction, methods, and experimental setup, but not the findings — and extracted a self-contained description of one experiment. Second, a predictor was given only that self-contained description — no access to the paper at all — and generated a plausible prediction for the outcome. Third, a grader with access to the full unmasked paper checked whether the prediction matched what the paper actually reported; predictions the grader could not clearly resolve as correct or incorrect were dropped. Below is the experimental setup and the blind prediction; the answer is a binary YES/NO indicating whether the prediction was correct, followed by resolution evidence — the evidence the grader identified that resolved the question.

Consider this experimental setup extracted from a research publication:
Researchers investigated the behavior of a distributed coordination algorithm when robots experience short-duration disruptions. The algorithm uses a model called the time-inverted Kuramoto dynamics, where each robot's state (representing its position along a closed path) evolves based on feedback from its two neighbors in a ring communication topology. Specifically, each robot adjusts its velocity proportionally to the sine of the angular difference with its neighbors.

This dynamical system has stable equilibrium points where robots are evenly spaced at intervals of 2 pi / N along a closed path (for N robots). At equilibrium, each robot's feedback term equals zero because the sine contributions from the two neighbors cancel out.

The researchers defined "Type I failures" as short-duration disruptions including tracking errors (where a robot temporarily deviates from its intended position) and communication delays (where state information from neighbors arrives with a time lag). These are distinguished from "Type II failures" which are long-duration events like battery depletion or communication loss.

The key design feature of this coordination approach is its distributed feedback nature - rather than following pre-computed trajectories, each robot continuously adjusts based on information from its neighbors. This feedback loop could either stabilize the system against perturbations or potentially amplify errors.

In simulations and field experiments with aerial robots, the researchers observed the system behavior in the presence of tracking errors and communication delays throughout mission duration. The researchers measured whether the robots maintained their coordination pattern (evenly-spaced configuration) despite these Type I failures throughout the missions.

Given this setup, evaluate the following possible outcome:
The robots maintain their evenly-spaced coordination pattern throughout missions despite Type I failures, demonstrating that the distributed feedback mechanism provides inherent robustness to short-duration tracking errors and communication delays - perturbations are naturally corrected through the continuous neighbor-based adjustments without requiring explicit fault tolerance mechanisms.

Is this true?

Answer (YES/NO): YES